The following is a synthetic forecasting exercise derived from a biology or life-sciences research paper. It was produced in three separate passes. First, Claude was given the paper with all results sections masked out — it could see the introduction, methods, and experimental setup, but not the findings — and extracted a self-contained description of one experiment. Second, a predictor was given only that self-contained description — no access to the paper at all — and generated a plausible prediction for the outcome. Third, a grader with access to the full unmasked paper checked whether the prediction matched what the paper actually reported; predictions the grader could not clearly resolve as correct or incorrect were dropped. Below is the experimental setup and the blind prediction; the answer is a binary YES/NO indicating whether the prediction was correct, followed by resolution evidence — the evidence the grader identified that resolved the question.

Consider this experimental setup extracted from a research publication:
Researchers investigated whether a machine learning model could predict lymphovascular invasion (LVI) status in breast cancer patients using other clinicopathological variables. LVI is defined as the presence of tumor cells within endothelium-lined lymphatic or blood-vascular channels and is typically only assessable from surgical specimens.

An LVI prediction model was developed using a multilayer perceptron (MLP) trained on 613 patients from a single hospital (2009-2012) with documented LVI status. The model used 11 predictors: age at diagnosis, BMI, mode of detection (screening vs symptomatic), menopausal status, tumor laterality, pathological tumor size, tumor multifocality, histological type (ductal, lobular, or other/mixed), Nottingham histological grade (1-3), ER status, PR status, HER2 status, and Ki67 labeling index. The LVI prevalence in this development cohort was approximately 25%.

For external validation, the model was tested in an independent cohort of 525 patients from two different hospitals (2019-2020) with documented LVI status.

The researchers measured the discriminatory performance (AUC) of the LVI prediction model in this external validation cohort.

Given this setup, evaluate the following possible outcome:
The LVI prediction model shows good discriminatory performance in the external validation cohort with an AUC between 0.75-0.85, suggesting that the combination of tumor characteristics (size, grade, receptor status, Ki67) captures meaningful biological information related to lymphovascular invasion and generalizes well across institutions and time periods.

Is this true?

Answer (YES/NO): NO